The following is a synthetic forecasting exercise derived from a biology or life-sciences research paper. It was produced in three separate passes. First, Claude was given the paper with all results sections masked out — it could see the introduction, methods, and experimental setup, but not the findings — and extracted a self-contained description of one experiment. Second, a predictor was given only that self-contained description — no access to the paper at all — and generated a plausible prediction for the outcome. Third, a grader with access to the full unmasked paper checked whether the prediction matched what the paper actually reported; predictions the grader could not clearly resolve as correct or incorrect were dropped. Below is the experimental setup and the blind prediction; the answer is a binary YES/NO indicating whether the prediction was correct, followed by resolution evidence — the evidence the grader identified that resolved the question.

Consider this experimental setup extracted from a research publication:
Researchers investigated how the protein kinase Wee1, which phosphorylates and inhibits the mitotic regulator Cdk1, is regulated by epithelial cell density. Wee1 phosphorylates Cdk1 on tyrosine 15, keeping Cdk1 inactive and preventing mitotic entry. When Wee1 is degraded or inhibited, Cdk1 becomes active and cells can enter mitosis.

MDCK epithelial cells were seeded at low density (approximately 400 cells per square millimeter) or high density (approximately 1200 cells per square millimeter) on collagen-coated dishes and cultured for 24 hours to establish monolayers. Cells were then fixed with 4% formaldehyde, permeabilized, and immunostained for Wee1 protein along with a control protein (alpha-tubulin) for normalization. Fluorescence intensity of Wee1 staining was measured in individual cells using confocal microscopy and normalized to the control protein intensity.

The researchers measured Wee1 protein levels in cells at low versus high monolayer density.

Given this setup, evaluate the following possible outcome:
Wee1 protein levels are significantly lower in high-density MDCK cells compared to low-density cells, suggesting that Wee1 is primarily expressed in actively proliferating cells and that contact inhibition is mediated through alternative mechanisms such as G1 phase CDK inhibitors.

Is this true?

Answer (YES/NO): NO